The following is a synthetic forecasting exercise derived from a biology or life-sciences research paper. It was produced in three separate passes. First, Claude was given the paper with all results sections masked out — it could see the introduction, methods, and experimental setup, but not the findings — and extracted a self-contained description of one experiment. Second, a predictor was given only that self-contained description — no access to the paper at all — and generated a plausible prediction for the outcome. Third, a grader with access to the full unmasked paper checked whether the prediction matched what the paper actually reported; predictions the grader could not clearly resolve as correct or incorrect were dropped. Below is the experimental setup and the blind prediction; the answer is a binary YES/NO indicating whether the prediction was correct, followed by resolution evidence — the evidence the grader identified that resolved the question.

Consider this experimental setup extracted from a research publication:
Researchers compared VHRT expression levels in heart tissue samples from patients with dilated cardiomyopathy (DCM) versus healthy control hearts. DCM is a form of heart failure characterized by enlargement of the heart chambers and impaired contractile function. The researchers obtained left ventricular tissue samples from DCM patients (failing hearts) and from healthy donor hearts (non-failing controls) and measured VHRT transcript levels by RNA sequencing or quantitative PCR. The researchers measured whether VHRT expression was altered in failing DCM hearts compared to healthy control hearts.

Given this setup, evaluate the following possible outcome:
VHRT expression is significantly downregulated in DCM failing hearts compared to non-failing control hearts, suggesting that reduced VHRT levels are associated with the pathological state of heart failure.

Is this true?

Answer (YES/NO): YES